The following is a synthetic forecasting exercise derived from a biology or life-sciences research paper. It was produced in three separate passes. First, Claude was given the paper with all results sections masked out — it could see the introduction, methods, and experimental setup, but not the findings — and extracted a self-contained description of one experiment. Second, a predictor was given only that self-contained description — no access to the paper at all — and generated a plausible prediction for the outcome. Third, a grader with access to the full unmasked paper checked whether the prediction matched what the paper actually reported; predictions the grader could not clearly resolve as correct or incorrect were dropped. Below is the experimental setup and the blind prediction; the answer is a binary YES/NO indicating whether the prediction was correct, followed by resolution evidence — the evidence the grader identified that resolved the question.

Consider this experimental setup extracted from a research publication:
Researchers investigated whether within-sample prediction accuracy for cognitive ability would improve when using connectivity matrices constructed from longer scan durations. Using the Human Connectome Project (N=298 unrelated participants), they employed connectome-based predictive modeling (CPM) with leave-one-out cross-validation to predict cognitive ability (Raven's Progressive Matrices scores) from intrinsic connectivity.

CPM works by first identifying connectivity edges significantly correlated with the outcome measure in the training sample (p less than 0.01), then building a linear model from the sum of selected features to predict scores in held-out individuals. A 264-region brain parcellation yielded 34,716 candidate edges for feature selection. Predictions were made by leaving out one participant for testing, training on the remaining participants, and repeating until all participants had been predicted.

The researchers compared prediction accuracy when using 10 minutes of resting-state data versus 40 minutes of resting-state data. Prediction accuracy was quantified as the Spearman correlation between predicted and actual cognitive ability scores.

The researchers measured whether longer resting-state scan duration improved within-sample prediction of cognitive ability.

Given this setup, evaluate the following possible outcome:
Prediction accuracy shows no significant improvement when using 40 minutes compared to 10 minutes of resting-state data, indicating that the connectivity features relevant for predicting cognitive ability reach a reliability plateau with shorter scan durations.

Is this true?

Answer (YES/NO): YES